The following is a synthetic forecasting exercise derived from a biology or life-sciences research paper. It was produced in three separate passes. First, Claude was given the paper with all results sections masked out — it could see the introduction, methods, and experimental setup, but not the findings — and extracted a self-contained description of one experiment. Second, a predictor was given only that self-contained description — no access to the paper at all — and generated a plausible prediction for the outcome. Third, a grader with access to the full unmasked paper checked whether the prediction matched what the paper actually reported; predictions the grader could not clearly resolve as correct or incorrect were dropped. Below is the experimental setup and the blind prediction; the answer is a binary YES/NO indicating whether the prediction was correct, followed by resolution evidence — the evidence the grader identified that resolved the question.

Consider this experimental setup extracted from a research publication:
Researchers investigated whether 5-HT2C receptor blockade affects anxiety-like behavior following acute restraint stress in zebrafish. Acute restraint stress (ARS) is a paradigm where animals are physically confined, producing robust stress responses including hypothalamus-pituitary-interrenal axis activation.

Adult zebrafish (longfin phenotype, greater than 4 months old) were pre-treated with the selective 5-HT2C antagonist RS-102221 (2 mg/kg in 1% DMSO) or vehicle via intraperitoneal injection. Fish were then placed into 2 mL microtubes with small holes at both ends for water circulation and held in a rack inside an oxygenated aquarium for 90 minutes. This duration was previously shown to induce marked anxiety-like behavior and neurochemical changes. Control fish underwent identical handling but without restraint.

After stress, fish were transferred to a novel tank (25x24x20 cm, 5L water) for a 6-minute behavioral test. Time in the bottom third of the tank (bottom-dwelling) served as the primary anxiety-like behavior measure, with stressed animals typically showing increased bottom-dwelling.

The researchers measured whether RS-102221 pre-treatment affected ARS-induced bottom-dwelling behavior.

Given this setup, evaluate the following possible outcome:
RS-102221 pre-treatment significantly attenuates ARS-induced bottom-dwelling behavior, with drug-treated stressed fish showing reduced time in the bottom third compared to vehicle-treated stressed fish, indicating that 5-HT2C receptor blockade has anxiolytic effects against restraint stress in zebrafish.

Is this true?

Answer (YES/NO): YES